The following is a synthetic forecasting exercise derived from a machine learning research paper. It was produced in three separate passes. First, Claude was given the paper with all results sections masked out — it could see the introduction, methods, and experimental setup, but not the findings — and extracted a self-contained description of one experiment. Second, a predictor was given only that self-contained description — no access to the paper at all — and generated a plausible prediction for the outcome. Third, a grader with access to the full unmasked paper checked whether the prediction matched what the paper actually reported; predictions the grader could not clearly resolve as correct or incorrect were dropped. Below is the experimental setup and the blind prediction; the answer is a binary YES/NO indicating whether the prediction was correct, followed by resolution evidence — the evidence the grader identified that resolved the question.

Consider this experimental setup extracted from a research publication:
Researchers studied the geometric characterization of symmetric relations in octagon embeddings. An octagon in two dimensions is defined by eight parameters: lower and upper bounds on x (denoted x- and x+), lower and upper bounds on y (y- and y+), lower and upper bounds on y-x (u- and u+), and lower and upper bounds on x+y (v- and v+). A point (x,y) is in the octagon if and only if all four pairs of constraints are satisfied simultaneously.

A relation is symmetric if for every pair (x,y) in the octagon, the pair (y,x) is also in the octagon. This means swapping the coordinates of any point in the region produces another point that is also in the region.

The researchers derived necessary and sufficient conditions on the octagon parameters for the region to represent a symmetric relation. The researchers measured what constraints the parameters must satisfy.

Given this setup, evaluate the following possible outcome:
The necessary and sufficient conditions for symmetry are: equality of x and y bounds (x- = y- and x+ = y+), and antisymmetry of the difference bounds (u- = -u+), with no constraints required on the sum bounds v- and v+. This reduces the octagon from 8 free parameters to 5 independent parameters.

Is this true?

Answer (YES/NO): YES